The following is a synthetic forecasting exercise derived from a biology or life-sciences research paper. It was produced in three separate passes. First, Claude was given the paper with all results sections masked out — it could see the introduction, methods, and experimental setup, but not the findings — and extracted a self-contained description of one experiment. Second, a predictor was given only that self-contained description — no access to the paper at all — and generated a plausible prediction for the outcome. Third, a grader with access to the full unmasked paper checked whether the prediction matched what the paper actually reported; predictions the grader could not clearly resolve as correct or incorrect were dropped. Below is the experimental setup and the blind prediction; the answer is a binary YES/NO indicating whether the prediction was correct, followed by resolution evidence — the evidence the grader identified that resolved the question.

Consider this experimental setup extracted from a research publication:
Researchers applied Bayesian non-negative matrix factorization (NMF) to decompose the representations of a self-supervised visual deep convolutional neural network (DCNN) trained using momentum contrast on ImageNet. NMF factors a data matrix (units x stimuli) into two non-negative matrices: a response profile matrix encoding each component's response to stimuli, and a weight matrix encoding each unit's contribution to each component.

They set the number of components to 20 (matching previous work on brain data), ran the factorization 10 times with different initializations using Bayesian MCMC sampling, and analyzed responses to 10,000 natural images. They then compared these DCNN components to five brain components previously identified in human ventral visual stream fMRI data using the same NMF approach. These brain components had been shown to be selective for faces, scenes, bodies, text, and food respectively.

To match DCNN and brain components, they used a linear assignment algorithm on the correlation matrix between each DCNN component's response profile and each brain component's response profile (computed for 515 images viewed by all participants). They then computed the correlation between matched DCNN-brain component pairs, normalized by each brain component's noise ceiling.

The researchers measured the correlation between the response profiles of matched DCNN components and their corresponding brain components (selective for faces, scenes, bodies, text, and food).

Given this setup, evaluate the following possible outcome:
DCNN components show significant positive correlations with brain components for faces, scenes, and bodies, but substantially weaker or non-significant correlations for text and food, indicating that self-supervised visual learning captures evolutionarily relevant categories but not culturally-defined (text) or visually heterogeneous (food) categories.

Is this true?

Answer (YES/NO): NO